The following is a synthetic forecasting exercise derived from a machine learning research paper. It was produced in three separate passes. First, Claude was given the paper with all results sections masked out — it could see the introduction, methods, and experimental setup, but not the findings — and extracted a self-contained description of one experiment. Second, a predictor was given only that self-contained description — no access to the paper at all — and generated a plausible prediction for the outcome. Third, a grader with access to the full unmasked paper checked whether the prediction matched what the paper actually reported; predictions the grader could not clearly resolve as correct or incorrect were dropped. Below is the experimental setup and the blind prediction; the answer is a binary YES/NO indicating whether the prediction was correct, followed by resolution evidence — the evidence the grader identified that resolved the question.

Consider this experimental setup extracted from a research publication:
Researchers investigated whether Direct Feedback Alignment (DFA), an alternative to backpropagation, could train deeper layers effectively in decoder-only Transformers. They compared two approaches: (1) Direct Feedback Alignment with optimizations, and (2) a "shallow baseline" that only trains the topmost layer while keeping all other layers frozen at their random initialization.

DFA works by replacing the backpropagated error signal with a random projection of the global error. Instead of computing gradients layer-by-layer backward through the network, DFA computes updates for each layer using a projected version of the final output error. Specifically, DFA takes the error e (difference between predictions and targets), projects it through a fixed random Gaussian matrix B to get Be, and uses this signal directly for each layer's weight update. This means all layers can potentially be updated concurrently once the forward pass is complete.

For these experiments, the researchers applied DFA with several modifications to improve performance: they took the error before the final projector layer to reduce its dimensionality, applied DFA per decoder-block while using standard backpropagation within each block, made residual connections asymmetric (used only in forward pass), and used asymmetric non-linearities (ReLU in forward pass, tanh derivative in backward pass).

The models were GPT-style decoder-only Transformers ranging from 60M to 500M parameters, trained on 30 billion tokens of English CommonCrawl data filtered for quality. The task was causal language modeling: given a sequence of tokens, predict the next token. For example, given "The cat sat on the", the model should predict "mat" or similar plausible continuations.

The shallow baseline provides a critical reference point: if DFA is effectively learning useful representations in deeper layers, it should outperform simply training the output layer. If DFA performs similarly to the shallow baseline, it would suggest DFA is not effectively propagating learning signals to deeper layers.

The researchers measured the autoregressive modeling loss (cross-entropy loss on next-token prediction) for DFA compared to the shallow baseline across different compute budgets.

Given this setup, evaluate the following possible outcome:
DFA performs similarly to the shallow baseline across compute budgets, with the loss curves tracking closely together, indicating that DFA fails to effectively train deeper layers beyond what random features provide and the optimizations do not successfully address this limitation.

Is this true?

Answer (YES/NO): NO